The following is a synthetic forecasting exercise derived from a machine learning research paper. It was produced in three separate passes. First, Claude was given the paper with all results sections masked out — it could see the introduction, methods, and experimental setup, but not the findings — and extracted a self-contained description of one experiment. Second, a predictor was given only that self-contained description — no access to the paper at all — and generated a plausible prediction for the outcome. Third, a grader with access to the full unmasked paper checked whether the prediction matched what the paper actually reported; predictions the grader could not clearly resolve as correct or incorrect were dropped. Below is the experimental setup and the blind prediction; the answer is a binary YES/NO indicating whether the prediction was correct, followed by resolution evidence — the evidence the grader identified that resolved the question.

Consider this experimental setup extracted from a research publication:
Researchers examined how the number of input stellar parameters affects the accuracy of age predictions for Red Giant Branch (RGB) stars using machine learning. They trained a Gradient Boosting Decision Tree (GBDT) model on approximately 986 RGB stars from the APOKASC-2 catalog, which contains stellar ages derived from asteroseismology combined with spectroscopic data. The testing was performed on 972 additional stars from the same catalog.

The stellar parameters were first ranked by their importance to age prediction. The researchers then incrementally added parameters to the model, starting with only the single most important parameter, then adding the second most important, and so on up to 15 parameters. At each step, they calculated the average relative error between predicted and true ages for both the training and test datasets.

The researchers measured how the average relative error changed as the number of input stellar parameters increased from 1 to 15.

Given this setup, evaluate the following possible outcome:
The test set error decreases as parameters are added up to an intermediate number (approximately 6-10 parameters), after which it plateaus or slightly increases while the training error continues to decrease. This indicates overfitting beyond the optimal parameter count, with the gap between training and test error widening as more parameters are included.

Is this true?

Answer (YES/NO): NO